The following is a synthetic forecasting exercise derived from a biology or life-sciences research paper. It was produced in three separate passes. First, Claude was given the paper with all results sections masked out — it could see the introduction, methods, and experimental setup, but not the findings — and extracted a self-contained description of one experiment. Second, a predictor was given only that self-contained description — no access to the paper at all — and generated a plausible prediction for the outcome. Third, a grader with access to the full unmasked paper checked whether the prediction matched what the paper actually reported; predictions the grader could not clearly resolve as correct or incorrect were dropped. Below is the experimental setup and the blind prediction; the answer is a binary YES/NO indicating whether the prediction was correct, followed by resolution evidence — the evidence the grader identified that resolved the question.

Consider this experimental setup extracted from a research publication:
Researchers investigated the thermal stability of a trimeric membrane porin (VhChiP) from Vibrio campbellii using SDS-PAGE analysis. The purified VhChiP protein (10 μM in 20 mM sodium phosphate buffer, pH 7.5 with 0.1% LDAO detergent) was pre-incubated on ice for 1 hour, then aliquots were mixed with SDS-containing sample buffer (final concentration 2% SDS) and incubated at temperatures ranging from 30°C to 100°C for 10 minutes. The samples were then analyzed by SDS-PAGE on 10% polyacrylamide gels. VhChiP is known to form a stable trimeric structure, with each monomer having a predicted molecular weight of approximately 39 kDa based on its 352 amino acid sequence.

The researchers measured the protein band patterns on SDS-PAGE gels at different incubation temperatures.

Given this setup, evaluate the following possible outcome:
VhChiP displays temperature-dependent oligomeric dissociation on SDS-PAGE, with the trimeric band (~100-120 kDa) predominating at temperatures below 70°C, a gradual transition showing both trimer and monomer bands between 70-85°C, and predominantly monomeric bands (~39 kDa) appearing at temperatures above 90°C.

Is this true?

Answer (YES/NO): NO